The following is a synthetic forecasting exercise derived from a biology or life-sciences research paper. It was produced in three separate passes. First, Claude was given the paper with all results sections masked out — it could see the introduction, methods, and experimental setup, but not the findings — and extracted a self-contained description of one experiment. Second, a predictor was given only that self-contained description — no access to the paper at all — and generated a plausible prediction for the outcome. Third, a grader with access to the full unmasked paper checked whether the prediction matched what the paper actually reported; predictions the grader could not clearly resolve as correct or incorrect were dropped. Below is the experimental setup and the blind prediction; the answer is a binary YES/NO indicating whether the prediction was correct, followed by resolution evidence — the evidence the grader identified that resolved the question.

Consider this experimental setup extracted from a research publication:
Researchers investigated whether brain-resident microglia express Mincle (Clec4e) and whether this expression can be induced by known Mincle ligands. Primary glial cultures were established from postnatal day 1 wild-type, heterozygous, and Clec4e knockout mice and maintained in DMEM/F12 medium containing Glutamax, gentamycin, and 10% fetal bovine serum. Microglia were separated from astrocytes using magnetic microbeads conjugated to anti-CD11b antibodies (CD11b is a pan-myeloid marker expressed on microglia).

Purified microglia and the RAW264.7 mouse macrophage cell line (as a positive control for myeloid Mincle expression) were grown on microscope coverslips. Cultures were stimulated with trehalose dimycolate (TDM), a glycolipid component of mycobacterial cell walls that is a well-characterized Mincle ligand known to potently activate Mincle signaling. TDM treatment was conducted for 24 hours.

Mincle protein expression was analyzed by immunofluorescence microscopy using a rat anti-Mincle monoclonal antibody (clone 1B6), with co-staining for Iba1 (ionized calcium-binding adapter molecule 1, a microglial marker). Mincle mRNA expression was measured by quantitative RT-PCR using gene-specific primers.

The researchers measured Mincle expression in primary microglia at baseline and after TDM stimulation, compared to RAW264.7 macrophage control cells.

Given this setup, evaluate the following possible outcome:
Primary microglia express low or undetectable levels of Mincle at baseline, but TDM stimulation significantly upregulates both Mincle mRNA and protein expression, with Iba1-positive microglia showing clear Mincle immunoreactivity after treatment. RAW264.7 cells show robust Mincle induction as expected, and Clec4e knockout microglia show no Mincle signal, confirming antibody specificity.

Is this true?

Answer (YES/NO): NO